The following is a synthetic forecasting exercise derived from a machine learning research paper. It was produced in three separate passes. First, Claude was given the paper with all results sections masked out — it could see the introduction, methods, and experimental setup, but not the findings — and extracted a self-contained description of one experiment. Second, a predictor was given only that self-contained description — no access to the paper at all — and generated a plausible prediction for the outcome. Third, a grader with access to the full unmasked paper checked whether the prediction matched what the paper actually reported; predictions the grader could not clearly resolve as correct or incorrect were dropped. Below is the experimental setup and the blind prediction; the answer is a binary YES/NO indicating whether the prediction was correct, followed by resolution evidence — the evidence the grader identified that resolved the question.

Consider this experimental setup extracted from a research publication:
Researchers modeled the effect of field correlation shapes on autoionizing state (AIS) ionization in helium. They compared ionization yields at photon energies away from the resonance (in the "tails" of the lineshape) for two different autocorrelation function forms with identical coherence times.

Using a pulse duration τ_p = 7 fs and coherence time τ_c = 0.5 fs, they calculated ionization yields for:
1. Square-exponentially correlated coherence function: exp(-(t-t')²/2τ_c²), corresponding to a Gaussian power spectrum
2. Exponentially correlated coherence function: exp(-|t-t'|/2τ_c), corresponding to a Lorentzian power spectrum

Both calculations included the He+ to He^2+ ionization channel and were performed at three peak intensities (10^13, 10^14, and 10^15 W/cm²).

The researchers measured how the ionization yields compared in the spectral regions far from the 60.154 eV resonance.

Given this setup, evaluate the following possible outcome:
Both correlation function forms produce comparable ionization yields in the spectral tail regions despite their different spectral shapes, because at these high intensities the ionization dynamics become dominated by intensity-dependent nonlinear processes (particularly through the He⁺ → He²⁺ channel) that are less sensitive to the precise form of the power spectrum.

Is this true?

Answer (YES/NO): YES